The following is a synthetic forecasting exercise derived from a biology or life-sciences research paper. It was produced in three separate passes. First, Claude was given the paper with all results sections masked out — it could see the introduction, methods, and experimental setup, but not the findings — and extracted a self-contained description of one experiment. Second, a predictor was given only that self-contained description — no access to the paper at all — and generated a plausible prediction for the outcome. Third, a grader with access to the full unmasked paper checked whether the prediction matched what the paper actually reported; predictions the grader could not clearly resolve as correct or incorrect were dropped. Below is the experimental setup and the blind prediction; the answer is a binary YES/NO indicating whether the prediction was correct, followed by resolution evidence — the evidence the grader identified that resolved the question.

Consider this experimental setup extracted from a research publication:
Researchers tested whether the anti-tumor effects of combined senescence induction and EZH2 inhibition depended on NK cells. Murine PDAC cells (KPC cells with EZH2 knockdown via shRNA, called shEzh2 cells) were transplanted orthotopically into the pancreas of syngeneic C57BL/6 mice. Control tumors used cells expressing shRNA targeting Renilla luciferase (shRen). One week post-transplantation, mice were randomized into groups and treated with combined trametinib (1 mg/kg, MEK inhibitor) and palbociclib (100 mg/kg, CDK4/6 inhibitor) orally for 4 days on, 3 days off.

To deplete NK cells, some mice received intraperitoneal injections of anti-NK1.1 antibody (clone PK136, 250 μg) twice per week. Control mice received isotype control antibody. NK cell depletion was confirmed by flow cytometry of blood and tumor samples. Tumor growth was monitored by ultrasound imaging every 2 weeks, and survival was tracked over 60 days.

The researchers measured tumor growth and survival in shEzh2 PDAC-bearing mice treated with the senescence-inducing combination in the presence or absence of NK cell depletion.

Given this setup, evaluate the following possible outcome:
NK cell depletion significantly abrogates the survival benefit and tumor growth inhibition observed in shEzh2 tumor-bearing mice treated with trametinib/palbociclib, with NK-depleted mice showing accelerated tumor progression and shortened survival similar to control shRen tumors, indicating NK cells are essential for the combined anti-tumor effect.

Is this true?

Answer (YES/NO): YES